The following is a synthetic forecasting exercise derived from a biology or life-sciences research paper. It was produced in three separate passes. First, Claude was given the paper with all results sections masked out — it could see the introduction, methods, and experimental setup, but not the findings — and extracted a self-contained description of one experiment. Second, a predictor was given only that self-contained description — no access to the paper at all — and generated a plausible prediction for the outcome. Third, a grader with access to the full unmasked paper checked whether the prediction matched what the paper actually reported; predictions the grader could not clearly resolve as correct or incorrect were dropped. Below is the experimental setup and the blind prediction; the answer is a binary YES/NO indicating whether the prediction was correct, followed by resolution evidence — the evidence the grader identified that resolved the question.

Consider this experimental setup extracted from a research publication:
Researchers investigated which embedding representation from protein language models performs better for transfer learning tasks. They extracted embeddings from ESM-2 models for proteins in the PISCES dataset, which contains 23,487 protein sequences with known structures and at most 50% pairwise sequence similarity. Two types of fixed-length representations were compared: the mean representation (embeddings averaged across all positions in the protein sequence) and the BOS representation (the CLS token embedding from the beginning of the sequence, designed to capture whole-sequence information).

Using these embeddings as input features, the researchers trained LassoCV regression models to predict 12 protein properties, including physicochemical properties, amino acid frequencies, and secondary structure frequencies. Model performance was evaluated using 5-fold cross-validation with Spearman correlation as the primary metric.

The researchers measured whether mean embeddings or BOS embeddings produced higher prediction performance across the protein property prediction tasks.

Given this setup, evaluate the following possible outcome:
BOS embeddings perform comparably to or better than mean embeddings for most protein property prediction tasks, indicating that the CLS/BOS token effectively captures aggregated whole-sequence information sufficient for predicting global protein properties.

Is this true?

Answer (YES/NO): NO